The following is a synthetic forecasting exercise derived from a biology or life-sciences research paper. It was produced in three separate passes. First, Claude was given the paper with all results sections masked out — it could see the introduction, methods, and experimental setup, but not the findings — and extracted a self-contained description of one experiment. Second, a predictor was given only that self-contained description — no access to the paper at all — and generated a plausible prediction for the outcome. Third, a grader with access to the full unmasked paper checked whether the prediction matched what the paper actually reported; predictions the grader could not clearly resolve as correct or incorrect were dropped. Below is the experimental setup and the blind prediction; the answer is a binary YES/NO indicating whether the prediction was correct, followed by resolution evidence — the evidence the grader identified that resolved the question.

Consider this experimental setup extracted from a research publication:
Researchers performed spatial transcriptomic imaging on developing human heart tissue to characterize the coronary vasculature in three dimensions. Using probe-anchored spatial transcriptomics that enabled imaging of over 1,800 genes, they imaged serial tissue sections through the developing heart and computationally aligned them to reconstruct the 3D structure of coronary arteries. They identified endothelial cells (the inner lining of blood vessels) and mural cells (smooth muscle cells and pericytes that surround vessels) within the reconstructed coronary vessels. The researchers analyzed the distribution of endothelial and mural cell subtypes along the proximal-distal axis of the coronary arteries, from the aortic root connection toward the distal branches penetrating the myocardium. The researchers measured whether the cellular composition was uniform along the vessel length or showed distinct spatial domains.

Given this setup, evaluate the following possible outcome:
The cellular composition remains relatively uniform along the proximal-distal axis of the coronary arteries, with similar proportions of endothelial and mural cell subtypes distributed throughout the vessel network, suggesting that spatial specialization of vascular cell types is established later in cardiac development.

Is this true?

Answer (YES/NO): NO